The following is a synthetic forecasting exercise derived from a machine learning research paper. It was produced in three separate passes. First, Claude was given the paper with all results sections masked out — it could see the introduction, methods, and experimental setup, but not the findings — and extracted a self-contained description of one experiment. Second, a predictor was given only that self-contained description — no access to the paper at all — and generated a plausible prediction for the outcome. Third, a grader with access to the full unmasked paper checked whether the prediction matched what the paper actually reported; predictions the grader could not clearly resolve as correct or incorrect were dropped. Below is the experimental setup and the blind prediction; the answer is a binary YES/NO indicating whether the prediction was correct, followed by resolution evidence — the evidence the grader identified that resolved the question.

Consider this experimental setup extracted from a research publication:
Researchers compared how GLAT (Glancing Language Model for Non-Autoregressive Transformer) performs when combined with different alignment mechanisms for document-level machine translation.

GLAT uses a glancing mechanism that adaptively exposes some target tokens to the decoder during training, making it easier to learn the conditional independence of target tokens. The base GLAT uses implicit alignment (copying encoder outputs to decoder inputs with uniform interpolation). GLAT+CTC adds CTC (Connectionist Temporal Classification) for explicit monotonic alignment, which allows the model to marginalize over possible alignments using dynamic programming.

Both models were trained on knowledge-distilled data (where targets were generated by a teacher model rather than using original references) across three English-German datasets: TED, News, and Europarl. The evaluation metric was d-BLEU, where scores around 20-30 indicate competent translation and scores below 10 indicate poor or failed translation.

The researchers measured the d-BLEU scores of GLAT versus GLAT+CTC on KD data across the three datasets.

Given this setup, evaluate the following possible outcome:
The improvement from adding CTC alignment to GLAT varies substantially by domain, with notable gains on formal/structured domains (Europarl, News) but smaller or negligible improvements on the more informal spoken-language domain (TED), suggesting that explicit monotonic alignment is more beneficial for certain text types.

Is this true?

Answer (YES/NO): NO